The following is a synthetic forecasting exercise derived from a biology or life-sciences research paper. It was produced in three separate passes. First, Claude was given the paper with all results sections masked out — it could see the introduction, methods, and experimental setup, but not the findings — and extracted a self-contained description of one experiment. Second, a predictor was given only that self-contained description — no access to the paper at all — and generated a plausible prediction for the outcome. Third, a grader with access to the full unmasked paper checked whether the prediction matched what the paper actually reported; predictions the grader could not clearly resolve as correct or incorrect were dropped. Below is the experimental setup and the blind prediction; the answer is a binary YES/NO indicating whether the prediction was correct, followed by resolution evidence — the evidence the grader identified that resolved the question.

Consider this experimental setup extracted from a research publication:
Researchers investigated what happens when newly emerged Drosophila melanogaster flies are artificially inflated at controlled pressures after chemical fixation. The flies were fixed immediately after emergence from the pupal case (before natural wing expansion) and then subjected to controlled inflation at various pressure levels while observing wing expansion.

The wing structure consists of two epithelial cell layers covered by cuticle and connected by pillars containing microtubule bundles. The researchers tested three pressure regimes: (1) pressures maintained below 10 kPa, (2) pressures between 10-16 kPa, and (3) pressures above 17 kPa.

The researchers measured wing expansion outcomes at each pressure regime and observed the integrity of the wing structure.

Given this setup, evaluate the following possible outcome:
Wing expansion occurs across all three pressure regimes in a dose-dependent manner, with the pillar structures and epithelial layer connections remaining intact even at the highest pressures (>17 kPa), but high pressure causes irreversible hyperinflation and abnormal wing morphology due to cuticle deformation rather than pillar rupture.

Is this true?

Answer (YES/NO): NO